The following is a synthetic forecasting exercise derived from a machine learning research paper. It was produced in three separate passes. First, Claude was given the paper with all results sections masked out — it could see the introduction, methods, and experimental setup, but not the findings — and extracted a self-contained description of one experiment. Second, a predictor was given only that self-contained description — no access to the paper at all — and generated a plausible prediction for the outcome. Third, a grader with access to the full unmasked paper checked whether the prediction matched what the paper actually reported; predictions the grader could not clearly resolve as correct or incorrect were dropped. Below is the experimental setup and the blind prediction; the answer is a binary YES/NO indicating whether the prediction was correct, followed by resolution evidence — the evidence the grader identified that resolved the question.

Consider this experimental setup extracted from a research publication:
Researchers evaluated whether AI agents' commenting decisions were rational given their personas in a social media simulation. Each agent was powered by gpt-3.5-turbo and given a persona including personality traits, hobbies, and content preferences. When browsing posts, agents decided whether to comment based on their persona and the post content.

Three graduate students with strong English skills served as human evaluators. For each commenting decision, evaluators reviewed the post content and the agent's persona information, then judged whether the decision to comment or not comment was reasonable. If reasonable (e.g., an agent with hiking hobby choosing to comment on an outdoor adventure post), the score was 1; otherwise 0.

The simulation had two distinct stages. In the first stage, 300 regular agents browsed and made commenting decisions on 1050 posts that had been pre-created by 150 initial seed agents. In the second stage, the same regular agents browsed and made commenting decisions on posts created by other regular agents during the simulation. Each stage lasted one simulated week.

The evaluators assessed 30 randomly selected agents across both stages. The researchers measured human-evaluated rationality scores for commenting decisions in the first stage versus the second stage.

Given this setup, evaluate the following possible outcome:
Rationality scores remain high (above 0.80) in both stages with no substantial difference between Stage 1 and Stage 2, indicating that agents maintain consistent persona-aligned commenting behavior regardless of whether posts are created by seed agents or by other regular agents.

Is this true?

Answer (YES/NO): NO